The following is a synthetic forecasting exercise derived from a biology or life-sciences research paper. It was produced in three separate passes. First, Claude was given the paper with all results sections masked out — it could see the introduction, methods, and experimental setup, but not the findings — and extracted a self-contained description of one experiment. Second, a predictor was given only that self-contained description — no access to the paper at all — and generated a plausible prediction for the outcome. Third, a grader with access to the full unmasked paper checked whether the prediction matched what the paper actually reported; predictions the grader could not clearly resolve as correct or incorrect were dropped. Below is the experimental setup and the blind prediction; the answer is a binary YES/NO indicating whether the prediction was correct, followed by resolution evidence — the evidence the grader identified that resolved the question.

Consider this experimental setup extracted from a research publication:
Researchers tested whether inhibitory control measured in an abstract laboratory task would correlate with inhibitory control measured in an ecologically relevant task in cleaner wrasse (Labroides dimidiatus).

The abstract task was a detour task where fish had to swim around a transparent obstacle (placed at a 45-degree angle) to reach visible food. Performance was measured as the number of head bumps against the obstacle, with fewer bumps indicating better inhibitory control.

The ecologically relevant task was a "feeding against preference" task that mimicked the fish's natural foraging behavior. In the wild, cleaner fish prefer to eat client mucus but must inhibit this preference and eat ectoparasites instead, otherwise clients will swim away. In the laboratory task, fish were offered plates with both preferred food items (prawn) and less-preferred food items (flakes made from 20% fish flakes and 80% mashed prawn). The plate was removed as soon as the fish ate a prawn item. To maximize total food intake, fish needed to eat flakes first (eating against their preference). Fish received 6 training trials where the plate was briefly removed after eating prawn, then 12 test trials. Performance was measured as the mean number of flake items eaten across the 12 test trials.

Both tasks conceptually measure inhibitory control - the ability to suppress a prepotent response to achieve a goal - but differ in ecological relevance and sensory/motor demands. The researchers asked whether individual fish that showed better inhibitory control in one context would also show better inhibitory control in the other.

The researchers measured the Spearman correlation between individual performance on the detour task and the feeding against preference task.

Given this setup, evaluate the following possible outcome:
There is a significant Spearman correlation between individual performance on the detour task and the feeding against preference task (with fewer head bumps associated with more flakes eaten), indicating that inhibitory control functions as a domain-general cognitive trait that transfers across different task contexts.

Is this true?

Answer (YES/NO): NO